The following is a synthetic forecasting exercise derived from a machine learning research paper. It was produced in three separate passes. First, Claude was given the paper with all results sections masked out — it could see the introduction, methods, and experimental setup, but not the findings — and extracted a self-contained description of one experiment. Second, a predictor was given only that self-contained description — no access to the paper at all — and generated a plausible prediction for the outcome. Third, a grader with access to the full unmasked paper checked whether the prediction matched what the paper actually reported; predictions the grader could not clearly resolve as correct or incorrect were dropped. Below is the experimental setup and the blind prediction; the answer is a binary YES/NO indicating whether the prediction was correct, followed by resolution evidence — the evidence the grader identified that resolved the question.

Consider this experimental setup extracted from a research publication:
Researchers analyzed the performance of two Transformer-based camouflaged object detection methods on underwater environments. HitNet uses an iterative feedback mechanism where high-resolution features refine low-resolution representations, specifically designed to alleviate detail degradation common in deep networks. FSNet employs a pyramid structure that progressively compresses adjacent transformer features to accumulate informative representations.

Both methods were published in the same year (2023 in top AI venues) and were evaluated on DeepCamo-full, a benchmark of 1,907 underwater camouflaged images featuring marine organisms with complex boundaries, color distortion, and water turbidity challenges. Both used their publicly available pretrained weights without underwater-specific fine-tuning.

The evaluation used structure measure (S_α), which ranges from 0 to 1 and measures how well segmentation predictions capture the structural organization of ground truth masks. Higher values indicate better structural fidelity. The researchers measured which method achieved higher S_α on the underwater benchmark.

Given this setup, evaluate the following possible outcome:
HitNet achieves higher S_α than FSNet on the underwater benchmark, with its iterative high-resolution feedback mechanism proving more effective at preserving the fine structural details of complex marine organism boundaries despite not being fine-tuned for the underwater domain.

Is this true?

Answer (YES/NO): NO